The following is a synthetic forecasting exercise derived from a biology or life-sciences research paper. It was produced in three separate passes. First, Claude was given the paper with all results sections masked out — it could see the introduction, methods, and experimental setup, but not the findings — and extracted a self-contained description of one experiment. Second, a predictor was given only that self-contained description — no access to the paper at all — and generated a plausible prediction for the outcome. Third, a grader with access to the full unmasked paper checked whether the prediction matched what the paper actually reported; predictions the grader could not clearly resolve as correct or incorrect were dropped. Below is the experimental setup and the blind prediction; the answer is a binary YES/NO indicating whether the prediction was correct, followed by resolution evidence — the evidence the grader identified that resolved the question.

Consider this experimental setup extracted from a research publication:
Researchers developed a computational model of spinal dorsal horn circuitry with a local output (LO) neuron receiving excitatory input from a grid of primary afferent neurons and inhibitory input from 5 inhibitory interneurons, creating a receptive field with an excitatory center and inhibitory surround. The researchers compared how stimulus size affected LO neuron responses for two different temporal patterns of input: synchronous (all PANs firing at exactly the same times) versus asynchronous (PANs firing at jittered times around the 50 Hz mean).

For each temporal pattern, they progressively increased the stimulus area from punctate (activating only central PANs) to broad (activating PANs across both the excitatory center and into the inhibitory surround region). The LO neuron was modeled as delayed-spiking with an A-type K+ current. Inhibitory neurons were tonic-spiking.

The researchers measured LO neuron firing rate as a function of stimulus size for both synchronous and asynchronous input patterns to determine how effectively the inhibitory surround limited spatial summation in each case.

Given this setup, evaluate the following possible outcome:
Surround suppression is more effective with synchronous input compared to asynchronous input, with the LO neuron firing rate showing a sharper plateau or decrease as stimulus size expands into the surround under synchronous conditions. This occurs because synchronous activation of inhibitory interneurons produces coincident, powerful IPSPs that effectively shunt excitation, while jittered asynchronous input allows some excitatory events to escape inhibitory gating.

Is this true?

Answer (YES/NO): NO